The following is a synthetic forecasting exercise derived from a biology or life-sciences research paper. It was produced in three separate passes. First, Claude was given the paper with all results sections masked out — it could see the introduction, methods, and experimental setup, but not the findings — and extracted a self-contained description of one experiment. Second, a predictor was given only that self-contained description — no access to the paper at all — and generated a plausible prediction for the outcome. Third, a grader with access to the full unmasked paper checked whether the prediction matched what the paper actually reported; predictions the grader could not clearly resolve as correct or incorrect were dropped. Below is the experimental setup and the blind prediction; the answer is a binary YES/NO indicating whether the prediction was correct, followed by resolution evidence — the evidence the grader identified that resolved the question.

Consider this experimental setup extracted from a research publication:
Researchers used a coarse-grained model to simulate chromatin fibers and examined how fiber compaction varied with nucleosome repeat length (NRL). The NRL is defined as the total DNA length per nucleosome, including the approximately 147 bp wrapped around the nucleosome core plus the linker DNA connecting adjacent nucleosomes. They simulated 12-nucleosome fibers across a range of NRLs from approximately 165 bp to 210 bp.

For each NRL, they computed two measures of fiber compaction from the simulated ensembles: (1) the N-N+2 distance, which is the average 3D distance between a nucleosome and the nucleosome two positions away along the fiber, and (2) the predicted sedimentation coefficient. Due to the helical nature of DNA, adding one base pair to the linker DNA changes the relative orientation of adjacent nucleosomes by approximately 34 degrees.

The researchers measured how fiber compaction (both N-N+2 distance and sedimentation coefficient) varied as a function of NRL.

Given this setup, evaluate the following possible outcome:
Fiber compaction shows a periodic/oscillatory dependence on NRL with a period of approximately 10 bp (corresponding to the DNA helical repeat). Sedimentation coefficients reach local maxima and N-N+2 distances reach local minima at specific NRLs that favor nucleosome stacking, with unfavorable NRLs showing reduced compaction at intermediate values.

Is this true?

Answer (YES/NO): YES